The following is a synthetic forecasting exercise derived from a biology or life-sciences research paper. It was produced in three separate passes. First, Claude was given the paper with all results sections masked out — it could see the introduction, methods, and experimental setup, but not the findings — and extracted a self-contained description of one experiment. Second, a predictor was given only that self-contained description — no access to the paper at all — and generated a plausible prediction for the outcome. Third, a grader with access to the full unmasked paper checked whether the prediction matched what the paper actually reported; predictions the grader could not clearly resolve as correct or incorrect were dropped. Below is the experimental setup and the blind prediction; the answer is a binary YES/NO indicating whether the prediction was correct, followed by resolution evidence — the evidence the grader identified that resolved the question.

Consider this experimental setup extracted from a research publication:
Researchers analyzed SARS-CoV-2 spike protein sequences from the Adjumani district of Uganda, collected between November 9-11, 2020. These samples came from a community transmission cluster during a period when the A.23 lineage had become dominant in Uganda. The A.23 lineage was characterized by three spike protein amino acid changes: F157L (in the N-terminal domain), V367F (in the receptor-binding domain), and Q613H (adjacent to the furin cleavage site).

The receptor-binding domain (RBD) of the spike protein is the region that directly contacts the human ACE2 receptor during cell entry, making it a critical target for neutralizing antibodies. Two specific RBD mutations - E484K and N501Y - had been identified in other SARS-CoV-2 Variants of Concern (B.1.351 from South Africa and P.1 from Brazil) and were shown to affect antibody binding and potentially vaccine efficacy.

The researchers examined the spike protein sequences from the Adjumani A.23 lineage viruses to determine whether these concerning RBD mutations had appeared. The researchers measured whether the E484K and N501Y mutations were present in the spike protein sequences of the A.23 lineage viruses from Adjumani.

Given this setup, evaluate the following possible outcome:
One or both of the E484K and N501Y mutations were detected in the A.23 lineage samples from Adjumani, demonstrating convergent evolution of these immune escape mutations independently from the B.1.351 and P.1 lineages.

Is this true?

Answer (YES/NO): YES